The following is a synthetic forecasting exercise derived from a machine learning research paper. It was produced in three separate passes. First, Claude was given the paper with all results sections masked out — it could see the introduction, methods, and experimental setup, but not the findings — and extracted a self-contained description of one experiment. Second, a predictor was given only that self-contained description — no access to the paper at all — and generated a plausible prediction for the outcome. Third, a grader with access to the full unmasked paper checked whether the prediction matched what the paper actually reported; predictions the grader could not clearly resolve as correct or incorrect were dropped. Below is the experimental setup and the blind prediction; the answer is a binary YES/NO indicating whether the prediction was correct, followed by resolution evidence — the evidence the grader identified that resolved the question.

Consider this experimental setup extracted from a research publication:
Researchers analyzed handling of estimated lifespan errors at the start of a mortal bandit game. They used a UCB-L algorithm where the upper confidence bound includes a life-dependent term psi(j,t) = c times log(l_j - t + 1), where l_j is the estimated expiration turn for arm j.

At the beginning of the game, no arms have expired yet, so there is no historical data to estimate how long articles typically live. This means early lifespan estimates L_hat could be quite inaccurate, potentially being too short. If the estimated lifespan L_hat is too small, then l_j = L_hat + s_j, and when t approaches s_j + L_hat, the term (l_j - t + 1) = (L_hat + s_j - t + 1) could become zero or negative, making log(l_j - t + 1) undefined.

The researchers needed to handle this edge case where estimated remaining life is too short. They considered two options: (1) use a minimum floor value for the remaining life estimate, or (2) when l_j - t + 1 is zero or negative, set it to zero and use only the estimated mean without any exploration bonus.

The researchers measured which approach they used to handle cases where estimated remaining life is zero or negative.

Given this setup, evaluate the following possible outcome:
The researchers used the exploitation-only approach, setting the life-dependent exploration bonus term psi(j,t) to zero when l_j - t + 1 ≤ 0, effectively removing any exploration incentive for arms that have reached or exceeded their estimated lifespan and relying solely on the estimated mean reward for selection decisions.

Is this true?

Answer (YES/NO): YES